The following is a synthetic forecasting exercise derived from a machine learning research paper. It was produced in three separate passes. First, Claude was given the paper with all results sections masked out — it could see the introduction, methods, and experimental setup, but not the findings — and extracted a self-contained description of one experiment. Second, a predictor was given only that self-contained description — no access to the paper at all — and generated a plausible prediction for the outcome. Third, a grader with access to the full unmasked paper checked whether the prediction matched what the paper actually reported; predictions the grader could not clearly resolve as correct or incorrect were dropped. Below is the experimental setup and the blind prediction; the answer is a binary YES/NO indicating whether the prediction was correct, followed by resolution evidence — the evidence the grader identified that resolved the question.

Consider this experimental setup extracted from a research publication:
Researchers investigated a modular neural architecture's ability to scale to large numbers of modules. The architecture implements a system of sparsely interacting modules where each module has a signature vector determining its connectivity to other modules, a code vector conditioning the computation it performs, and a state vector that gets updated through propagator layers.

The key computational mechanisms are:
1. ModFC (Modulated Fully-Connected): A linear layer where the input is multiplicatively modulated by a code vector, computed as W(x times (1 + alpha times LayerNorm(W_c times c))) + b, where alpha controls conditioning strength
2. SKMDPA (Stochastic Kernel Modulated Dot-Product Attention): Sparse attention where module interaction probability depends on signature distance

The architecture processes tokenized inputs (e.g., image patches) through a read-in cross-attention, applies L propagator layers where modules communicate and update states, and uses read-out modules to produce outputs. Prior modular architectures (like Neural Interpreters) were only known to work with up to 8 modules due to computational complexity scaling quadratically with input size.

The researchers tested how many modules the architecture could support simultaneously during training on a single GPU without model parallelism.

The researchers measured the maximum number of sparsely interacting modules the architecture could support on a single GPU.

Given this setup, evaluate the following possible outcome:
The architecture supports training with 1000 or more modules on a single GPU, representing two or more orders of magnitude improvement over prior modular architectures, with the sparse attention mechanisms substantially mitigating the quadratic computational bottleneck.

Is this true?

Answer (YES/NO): YES